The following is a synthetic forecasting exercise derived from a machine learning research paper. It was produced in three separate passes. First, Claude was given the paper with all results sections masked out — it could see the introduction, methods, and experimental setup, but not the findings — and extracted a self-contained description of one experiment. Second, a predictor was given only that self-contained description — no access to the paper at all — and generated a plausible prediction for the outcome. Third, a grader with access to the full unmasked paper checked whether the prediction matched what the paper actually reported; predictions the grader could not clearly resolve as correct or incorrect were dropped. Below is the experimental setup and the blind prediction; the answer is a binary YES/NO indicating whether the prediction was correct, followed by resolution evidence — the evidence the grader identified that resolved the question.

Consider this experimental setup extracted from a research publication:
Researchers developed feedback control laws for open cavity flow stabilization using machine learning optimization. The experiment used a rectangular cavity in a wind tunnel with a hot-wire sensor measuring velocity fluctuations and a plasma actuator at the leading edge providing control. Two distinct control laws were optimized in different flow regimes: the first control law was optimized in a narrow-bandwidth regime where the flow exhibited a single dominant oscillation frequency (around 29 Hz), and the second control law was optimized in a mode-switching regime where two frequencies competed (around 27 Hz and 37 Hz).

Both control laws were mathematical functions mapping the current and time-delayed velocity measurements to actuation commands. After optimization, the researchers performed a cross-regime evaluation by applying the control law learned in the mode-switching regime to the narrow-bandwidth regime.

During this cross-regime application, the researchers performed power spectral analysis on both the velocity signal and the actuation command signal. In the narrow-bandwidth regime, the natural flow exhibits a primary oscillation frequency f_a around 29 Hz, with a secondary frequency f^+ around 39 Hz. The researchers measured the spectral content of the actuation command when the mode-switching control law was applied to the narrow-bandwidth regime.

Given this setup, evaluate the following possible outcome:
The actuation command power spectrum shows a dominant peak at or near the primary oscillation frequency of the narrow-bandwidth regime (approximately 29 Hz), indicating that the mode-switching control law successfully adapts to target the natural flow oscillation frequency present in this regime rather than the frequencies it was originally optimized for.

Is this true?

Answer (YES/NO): NO